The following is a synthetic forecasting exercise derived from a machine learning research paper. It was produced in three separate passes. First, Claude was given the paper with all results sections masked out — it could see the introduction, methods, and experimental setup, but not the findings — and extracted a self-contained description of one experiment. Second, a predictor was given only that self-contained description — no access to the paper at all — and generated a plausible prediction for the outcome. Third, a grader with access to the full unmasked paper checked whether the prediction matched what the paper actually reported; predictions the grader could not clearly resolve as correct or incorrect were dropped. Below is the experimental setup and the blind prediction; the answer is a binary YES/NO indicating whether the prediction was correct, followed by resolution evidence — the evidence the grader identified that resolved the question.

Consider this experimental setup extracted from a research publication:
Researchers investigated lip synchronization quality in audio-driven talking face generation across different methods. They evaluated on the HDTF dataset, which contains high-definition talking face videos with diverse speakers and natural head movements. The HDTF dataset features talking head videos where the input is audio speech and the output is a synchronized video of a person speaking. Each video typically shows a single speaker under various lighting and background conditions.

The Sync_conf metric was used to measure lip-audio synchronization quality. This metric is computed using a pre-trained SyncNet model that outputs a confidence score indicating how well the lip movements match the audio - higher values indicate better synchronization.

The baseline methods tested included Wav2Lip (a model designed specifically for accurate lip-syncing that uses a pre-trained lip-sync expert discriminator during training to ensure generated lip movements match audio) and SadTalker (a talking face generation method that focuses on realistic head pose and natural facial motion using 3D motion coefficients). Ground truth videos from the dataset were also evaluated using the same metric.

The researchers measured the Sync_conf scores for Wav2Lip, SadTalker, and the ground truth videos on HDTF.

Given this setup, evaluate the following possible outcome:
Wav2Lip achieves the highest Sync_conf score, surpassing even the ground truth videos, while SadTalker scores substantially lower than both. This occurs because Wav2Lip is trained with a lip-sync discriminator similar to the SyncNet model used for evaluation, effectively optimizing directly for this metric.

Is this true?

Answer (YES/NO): NO